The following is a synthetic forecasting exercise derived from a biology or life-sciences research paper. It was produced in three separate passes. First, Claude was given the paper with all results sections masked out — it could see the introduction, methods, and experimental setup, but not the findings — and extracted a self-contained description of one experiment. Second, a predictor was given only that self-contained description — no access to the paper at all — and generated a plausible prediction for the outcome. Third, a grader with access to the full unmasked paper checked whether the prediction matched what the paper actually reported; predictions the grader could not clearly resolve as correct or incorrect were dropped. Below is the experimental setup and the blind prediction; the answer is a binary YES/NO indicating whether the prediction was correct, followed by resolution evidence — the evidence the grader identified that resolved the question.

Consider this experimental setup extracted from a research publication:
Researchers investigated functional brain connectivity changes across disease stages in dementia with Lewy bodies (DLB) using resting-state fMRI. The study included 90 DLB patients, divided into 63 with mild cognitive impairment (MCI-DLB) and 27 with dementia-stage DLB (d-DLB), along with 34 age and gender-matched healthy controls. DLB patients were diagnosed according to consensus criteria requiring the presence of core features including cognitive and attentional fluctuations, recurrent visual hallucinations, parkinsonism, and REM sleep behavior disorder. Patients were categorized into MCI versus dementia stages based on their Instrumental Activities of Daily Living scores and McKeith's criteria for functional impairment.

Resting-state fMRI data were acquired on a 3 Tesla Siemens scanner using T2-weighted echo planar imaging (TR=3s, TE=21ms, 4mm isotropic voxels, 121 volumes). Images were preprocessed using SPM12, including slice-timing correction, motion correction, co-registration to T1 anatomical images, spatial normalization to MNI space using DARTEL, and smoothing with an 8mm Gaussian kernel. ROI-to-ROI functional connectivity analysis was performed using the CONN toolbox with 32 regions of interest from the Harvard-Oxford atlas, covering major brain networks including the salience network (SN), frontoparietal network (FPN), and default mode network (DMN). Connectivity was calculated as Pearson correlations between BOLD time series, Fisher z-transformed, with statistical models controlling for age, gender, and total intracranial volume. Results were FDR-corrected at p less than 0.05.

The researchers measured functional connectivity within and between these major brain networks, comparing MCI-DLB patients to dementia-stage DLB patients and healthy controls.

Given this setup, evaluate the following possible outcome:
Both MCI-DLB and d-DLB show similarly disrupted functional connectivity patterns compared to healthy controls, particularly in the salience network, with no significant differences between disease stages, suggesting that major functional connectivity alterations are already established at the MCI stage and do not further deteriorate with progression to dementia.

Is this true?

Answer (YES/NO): NO